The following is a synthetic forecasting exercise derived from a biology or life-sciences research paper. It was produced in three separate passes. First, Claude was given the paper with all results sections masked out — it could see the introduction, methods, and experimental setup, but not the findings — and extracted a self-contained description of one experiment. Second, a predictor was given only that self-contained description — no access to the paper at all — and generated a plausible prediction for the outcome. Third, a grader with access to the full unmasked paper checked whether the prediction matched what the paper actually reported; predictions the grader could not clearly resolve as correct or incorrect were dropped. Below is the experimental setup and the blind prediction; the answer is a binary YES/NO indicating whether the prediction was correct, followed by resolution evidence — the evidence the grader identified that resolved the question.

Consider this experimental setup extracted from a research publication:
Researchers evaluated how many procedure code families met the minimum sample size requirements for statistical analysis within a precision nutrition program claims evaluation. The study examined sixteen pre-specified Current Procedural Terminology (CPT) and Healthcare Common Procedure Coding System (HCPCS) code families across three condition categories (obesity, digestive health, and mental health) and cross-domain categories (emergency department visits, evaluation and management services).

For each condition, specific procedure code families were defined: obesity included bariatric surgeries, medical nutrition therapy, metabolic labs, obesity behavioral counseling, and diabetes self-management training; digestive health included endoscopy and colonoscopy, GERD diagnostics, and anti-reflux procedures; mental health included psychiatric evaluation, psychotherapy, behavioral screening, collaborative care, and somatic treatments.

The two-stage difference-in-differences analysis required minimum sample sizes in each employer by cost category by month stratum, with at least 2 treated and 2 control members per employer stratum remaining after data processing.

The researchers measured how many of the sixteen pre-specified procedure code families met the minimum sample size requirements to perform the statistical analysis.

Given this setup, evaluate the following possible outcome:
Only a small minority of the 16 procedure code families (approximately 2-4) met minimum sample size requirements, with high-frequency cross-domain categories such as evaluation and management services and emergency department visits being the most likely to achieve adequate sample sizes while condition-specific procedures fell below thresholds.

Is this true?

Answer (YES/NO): NO